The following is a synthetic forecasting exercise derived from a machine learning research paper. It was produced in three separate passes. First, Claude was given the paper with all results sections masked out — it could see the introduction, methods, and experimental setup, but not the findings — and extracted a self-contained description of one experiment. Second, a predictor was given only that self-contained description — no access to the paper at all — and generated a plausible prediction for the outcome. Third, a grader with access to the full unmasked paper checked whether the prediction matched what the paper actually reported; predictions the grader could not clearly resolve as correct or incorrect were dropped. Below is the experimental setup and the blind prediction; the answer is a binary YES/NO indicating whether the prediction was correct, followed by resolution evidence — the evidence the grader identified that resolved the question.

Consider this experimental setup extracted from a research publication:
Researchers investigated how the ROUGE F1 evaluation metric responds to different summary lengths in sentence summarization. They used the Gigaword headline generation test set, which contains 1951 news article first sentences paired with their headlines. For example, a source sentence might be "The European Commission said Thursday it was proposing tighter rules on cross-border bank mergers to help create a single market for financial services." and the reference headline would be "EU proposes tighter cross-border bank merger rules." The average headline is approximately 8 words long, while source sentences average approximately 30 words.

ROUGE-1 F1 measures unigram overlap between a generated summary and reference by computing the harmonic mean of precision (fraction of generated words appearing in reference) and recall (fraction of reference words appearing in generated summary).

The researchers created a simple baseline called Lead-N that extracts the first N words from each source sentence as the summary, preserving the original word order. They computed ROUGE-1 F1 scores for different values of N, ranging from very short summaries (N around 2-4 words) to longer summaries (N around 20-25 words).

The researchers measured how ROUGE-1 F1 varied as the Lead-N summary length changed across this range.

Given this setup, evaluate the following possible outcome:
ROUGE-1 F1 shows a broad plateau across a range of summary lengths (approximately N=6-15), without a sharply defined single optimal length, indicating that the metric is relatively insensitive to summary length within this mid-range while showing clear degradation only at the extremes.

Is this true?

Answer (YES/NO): NO